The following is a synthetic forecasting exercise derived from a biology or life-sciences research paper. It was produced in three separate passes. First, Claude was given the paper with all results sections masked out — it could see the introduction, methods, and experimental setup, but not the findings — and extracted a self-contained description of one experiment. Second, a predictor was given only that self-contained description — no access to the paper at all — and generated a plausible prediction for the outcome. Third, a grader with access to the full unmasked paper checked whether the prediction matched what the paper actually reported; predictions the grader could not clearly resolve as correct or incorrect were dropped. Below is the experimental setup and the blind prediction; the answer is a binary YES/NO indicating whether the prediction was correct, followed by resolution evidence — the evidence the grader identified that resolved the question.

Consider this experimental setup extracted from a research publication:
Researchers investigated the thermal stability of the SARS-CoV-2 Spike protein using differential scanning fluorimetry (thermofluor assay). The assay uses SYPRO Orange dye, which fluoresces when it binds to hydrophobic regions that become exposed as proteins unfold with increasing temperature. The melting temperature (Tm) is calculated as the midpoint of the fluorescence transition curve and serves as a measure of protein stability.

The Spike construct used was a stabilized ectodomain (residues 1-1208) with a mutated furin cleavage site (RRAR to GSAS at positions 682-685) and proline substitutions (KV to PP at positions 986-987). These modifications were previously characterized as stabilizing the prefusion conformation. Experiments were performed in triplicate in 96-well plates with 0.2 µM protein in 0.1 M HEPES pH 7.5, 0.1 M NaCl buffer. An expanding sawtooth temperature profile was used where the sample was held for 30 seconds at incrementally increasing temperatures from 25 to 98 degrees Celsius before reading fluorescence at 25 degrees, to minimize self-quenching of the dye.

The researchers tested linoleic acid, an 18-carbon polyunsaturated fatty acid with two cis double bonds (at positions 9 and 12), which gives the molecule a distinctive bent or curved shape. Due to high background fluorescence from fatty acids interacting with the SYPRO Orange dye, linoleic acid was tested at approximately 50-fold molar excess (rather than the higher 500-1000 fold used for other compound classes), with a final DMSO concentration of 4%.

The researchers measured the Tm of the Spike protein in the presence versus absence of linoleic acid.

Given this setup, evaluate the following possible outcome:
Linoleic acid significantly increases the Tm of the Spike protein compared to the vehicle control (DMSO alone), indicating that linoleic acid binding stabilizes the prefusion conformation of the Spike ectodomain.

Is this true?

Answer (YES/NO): NO